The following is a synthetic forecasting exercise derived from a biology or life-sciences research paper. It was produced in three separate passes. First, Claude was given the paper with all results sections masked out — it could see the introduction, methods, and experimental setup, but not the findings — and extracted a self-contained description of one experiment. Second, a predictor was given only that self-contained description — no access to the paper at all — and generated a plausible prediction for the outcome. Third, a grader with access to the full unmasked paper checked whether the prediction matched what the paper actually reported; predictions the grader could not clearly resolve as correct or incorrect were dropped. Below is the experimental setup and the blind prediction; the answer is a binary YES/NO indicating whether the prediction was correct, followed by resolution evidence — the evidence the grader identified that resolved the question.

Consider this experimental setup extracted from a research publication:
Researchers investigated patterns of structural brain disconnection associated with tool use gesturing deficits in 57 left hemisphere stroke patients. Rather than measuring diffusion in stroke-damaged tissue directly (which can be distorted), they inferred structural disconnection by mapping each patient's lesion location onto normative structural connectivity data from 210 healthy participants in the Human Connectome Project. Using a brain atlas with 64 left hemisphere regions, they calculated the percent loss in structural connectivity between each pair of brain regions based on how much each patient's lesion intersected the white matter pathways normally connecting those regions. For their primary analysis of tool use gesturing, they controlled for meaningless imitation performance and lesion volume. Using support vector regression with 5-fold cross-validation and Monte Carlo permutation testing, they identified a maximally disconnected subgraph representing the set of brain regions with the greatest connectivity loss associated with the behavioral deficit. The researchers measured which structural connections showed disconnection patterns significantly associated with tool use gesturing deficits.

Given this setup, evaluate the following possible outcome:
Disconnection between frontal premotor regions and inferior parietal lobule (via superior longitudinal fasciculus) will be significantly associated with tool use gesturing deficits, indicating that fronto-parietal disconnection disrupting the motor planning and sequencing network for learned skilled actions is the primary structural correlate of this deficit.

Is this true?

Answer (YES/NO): NO